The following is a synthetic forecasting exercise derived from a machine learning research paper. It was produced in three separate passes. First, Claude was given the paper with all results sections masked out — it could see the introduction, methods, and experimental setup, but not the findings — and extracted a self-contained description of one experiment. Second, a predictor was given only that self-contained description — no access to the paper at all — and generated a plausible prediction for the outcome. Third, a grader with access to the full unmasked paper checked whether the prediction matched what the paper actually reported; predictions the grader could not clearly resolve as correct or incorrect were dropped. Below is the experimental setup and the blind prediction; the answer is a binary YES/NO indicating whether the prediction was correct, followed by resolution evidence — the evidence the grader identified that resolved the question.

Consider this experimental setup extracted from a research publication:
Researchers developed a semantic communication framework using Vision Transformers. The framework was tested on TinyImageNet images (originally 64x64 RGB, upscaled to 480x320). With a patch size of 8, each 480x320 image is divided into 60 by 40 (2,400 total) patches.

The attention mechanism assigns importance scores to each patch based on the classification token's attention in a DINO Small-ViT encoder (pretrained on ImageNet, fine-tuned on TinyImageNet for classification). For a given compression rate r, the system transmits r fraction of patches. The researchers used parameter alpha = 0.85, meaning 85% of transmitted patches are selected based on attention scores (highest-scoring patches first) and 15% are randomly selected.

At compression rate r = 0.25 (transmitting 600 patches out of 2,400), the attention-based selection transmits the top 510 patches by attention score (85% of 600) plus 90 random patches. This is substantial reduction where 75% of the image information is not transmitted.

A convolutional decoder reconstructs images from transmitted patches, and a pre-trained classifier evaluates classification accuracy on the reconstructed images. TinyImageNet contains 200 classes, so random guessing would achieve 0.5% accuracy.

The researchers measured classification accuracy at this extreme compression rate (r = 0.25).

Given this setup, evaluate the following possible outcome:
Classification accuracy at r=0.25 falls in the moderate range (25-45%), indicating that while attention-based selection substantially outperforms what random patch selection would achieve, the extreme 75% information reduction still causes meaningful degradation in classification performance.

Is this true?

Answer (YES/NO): YES